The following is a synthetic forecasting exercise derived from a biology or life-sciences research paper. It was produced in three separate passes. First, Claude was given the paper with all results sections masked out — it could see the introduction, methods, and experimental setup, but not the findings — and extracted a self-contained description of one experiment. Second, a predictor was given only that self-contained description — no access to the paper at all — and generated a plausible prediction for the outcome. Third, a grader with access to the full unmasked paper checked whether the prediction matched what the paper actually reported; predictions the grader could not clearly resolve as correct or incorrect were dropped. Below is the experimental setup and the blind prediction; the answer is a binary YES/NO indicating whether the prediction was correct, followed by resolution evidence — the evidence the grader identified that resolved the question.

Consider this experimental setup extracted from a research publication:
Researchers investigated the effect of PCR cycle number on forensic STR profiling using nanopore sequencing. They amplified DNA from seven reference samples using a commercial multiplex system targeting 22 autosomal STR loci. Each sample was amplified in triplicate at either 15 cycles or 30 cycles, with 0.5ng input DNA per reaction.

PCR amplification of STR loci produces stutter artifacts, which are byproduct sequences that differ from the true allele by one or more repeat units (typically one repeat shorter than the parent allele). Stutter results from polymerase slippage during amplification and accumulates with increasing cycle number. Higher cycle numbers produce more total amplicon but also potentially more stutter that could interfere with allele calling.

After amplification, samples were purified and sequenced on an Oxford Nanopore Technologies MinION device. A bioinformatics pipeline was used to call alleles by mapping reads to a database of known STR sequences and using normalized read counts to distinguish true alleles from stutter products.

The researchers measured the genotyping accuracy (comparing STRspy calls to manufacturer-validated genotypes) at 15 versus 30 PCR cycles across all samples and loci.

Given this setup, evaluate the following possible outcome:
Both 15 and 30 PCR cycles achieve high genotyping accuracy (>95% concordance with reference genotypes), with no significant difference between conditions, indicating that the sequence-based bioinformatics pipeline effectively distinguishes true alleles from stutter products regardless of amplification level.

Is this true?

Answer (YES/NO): NO